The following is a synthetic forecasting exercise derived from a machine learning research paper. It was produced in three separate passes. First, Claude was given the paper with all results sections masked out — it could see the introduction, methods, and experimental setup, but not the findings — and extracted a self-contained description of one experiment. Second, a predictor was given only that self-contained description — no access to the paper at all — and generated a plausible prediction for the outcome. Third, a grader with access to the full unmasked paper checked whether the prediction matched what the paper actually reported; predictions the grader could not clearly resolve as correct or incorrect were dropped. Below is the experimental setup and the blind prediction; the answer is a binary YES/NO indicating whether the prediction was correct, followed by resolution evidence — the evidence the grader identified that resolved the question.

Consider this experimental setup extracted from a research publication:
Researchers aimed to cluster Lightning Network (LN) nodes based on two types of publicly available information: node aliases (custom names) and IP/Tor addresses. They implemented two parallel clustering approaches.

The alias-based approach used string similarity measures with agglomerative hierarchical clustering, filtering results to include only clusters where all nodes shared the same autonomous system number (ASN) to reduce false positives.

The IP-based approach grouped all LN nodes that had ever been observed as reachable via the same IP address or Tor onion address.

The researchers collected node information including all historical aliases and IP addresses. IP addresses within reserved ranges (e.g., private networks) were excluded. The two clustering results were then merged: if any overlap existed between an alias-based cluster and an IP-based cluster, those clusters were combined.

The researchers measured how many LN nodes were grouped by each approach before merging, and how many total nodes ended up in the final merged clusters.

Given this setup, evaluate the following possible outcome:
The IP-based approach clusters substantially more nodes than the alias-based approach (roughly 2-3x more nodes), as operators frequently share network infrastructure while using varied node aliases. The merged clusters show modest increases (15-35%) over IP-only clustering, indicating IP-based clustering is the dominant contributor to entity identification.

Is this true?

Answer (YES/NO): NO